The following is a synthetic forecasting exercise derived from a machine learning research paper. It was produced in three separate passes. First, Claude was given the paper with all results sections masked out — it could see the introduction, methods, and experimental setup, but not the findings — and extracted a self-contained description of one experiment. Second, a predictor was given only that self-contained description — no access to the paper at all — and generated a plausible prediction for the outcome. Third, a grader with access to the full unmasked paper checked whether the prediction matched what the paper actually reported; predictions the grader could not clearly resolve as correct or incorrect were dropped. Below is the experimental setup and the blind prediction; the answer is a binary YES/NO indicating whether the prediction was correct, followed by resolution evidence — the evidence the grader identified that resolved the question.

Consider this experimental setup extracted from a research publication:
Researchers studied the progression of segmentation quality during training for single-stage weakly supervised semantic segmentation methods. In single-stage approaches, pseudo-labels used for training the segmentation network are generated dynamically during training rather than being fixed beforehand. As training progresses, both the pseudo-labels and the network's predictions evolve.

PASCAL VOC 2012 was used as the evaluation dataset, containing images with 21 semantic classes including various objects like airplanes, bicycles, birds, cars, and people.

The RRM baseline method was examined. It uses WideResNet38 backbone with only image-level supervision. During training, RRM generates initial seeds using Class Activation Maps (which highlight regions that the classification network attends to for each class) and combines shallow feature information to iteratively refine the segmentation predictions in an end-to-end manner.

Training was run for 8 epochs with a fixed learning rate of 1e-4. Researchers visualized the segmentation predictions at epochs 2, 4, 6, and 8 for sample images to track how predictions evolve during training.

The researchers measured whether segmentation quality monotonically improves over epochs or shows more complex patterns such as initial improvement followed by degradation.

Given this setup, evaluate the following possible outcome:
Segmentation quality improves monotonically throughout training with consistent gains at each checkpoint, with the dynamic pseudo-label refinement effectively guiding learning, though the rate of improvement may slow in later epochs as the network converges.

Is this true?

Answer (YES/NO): NO